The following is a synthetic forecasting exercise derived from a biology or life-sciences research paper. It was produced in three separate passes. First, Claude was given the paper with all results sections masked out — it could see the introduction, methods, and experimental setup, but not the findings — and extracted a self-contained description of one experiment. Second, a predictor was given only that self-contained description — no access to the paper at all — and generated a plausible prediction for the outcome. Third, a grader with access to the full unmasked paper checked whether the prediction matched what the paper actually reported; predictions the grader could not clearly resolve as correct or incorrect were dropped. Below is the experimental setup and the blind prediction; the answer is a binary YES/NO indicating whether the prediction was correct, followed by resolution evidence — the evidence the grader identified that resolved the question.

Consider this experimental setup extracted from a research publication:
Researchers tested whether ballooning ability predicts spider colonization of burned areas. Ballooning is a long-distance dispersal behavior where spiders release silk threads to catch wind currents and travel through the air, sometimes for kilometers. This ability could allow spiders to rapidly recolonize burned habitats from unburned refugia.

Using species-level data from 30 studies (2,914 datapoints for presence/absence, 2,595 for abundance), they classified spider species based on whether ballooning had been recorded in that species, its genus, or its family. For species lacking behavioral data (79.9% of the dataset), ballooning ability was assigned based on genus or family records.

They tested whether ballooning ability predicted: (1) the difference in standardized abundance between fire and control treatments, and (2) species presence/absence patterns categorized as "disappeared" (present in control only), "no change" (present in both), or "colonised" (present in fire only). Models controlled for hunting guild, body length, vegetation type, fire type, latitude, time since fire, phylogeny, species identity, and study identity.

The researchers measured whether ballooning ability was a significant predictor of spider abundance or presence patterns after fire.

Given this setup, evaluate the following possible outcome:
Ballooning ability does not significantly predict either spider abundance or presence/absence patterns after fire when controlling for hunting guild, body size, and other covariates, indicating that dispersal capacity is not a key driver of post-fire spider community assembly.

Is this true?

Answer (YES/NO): YES